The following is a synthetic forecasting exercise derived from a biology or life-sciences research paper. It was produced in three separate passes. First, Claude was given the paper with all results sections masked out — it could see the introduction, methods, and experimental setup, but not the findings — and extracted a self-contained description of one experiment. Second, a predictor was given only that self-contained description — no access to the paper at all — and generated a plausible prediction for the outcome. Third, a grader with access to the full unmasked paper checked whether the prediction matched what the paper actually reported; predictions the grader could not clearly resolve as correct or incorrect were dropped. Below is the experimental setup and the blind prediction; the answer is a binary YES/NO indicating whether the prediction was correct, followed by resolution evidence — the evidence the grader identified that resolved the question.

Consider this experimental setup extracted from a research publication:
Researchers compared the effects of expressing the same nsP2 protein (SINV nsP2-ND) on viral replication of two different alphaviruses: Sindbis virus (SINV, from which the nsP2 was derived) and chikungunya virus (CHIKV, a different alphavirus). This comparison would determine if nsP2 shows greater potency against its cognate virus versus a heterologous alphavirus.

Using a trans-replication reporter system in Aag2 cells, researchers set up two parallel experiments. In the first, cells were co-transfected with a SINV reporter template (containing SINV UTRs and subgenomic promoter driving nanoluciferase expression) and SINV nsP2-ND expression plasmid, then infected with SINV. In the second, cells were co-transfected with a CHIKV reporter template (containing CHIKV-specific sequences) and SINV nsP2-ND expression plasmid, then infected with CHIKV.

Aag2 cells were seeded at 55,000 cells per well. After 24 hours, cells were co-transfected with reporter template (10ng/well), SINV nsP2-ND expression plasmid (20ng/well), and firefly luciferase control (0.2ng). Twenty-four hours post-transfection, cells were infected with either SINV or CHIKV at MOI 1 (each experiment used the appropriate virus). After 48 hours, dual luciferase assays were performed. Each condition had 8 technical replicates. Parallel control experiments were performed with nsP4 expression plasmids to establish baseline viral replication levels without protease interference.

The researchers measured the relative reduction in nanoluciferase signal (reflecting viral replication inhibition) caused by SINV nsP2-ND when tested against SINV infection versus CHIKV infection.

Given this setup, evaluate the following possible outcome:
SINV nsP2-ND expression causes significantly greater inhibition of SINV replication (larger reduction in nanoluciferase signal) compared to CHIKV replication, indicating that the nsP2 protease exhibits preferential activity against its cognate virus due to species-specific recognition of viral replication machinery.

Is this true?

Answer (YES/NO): YES